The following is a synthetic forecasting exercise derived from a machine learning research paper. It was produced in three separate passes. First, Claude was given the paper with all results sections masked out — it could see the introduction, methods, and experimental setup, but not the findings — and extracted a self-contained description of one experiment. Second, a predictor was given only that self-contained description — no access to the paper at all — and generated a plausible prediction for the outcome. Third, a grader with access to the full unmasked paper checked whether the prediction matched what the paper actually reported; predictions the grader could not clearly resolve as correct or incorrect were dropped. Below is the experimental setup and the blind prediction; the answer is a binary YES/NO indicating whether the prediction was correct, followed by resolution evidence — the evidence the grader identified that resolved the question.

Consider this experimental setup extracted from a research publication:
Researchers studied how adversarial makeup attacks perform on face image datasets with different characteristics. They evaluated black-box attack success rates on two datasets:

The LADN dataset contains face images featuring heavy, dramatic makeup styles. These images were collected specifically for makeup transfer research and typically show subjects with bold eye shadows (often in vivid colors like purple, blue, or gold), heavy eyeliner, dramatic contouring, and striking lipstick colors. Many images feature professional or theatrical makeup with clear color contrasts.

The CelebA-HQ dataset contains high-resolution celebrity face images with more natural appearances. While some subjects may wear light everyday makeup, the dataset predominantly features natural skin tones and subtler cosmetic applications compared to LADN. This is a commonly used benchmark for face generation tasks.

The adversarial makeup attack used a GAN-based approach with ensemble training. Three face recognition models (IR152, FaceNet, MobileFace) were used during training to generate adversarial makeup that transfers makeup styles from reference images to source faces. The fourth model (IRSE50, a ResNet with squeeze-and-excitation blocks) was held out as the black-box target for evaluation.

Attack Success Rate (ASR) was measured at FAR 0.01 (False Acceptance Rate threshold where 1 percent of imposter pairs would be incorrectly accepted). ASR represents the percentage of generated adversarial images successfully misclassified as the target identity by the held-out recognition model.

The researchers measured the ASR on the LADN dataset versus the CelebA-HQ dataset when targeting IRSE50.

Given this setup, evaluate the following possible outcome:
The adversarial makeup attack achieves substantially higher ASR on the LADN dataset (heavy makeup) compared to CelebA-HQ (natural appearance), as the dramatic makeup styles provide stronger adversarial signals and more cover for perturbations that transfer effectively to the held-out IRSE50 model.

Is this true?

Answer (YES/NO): YES